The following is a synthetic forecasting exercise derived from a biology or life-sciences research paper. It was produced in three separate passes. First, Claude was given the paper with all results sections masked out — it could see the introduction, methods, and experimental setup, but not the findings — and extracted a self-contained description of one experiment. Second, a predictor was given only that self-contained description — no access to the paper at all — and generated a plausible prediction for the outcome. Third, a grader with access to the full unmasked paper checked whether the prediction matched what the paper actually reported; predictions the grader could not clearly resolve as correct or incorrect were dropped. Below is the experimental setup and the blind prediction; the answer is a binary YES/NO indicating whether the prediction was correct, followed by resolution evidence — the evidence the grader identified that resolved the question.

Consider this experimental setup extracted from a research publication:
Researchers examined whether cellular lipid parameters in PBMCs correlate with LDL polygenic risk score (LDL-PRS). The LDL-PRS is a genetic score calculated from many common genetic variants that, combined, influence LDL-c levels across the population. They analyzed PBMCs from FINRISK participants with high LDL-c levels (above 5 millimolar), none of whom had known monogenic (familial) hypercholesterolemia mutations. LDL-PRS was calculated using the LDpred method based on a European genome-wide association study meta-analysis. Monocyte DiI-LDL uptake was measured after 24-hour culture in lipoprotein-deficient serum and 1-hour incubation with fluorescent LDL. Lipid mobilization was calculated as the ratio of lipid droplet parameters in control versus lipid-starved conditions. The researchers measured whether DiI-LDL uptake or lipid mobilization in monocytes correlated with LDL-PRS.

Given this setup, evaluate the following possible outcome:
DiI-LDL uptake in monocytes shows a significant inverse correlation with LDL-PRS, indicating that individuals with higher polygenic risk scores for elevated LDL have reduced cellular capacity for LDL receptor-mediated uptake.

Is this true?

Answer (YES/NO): NO